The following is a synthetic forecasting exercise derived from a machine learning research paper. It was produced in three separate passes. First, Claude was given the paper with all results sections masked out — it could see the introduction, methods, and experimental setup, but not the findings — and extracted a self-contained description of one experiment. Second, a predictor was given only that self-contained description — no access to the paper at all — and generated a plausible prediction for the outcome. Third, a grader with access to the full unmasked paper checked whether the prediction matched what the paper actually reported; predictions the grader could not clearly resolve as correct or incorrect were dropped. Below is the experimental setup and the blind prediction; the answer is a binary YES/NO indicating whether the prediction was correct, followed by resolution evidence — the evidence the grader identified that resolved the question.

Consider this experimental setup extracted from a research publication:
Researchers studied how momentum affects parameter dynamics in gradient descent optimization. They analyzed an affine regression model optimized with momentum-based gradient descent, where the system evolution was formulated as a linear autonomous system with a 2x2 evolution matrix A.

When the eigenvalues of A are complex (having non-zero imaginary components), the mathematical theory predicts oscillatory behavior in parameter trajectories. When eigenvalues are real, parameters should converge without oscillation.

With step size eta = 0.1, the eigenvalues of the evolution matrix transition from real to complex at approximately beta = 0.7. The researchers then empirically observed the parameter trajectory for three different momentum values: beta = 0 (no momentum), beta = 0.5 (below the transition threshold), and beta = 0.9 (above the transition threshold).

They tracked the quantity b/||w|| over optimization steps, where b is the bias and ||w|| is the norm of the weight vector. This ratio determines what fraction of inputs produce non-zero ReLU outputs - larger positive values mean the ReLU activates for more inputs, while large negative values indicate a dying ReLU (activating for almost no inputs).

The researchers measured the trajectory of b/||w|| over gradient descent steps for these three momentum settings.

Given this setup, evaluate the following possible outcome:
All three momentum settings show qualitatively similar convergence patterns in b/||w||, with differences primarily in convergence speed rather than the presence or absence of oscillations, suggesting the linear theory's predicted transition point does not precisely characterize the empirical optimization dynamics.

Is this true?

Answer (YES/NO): NO